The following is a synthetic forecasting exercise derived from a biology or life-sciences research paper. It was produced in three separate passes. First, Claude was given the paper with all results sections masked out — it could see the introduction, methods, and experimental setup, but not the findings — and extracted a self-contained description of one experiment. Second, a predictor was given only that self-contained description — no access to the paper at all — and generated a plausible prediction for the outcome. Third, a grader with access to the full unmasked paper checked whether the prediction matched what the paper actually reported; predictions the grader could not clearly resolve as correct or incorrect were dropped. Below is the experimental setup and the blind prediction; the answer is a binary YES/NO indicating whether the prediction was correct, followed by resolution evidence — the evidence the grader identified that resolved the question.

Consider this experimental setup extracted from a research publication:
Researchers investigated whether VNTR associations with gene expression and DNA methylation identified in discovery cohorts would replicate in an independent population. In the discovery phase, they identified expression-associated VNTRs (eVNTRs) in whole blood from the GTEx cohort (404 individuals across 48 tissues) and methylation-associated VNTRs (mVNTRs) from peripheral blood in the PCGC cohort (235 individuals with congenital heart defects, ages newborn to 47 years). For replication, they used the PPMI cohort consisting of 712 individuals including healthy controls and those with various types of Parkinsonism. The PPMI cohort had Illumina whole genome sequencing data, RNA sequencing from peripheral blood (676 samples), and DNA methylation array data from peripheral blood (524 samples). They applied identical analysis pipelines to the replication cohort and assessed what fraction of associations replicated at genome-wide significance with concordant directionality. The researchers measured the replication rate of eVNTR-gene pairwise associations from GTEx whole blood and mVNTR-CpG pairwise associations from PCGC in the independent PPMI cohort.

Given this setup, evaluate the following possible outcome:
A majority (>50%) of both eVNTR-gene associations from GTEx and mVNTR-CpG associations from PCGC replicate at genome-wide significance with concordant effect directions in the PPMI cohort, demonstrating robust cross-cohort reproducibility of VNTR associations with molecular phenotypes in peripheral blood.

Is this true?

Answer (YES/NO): YES